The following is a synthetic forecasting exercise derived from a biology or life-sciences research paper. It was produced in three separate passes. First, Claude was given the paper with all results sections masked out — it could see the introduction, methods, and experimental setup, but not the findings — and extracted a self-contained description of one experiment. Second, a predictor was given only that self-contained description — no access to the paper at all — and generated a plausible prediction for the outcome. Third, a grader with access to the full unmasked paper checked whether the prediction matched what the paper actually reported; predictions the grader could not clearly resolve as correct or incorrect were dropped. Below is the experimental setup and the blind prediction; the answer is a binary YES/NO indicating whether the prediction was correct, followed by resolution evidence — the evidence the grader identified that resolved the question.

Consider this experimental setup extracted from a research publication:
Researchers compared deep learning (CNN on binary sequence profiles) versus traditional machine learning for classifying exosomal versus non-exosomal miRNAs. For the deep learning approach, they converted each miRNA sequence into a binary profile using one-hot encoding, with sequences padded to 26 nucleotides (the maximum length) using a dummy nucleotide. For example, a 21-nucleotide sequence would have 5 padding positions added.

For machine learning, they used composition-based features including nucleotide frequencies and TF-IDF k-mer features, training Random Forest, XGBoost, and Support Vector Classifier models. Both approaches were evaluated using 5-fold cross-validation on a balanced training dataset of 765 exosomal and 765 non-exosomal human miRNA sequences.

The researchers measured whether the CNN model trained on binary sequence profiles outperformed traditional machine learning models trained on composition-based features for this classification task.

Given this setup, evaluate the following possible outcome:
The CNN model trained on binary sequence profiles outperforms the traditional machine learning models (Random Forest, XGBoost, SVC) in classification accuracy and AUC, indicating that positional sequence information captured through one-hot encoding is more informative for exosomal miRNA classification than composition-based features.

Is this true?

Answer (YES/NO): NO